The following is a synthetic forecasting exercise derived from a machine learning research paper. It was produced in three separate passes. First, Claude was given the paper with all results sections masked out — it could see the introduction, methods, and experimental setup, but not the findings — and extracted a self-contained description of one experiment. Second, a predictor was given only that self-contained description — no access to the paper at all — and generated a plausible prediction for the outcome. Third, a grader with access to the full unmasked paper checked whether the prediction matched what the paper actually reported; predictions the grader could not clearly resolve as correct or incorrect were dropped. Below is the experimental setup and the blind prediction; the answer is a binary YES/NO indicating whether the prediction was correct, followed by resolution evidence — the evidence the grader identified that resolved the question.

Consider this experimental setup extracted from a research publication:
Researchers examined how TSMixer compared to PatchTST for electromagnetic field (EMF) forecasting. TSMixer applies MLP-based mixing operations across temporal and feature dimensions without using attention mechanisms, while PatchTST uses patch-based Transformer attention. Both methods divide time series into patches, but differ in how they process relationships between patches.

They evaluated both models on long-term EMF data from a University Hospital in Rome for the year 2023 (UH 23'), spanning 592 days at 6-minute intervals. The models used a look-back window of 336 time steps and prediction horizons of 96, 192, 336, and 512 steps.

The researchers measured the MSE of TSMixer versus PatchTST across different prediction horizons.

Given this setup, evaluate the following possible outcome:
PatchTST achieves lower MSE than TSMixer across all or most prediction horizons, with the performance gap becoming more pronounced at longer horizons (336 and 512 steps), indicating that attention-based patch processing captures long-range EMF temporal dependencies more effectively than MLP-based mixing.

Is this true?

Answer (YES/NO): NO